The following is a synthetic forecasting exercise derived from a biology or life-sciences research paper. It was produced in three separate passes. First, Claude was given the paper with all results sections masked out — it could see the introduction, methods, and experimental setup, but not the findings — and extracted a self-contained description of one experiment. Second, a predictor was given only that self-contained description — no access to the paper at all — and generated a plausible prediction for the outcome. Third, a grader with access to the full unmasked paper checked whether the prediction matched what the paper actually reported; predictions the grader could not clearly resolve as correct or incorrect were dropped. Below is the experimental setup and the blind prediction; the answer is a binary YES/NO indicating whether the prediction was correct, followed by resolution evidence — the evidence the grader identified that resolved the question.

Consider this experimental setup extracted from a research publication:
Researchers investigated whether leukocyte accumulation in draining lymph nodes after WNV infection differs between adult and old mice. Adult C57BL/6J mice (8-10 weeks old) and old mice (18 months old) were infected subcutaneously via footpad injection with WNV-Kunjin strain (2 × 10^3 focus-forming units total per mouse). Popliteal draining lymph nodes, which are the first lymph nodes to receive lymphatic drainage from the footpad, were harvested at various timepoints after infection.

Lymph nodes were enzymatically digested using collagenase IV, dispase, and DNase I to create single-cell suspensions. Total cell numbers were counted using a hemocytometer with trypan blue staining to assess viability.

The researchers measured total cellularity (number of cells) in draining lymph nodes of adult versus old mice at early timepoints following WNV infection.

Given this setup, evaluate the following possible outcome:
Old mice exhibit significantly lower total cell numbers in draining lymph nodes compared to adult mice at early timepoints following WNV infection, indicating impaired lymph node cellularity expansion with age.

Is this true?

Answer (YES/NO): YES